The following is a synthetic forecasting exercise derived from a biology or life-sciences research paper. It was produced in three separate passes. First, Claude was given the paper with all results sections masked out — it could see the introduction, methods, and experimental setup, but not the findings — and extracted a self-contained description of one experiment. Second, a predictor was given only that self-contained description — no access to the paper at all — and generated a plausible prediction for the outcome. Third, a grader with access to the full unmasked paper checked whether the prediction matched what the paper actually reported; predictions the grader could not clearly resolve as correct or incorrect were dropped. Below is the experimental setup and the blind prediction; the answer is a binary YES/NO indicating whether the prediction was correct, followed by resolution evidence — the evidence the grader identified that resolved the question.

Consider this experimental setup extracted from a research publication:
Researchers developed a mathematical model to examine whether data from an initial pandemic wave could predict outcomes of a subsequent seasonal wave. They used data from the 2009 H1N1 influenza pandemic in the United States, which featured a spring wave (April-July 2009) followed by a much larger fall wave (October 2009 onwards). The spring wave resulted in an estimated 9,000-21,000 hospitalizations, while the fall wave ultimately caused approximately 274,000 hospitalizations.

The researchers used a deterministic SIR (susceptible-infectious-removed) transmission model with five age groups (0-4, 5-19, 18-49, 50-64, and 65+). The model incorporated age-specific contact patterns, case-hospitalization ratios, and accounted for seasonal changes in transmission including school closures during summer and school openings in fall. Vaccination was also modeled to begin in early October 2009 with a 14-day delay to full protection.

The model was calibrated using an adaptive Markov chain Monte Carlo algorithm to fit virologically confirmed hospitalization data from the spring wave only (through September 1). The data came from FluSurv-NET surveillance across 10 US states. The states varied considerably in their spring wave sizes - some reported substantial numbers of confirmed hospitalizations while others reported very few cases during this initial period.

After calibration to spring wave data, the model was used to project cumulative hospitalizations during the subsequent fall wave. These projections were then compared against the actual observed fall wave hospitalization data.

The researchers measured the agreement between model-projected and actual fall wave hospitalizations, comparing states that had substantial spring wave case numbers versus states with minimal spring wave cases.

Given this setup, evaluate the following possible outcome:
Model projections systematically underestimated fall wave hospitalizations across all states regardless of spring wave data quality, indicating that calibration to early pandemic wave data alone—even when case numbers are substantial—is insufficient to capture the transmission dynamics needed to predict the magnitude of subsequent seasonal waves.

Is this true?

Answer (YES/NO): NO